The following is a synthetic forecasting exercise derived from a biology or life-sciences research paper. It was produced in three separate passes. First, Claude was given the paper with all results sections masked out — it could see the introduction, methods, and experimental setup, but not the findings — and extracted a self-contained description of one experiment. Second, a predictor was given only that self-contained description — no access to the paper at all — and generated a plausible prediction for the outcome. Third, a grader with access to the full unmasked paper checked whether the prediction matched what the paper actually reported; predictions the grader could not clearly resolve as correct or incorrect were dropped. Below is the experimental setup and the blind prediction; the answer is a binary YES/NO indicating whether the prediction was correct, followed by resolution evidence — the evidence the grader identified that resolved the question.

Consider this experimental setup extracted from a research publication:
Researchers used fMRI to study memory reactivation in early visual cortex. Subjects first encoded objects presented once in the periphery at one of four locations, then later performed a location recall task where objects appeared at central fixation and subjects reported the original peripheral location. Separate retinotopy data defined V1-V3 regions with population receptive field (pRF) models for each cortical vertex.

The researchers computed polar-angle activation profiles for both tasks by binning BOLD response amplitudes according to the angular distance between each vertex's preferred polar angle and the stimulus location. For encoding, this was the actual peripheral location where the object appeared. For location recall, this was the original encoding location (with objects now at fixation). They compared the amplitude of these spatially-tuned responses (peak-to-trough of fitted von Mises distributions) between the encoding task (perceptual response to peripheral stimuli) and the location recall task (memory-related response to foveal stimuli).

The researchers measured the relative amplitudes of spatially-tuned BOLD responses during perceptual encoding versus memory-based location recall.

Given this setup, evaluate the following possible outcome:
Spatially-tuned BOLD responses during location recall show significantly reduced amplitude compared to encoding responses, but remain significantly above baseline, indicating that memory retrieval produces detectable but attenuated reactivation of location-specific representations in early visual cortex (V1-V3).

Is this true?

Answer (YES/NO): YES